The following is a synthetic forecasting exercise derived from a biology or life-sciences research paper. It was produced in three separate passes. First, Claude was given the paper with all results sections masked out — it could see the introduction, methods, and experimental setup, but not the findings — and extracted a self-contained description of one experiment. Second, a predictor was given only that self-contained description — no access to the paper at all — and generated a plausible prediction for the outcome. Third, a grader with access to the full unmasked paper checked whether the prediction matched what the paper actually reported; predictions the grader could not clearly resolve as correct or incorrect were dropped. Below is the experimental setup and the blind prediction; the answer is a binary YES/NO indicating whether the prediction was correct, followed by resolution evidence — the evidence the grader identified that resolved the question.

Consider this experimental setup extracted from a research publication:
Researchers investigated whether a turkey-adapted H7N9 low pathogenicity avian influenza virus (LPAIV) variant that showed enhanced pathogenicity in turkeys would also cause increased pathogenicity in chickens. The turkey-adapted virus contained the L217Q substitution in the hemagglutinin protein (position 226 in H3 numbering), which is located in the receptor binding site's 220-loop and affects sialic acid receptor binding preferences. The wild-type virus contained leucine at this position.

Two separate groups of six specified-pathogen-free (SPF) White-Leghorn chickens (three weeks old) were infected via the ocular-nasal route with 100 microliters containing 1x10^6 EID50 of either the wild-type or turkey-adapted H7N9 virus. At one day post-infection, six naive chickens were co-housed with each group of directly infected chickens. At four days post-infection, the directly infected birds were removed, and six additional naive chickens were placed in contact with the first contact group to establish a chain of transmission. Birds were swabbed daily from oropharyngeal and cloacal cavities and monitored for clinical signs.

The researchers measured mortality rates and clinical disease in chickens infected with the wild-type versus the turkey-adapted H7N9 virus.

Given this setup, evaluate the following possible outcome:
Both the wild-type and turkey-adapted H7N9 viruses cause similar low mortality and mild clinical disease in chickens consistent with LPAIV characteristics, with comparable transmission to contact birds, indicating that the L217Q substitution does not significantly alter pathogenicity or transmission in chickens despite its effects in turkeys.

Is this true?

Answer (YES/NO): YES